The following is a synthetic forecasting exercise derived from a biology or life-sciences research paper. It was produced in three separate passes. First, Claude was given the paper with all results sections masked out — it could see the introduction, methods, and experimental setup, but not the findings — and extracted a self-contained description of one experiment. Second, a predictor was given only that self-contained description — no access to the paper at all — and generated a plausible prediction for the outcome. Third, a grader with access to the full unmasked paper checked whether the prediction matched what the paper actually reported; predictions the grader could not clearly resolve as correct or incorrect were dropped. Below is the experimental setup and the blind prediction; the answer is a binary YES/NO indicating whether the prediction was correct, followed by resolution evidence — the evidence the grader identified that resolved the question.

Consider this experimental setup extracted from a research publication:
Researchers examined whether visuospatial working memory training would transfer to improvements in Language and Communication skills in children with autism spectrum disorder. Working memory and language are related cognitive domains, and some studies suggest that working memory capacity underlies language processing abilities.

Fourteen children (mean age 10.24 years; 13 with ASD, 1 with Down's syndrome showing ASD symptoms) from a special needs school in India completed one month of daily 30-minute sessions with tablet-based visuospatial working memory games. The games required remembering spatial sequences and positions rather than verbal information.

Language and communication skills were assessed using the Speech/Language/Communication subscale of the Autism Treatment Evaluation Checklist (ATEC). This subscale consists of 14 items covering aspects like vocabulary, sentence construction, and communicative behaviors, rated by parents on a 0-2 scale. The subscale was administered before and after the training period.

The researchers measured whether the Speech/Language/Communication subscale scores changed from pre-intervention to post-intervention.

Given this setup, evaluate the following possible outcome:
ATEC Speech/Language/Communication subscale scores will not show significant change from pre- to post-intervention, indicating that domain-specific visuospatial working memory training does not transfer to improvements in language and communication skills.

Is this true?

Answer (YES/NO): YES